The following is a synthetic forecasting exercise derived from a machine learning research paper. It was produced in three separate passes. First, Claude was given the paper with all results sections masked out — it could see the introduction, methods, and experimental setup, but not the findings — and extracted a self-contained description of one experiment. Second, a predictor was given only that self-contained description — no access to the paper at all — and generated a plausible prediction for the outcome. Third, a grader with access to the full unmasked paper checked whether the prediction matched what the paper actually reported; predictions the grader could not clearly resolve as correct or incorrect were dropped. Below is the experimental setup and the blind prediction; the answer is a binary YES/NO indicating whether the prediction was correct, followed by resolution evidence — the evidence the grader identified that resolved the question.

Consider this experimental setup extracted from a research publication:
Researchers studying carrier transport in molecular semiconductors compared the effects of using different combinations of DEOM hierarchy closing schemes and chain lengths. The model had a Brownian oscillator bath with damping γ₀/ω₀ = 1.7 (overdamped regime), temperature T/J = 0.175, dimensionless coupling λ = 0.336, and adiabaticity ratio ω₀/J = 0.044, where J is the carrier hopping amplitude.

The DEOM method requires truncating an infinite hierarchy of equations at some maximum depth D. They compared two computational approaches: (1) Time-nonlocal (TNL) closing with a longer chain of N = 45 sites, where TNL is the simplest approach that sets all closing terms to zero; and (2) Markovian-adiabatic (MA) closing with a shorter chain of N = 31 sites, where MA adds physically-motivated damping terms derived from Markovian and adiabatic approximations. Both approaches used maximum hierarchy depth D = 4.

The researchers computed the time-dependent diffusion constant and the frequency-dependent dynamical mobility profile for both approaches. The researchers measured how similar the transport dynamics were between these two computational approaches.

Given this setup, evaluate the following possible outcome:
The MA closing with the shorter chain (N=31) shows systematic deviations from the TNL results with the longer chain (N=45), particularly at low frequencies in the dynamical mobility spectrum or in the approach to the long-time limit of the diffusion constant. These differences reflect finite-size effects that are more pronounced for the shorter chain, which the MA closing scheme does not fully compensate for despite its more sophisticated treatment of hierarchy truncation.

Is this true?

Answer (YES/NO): NO